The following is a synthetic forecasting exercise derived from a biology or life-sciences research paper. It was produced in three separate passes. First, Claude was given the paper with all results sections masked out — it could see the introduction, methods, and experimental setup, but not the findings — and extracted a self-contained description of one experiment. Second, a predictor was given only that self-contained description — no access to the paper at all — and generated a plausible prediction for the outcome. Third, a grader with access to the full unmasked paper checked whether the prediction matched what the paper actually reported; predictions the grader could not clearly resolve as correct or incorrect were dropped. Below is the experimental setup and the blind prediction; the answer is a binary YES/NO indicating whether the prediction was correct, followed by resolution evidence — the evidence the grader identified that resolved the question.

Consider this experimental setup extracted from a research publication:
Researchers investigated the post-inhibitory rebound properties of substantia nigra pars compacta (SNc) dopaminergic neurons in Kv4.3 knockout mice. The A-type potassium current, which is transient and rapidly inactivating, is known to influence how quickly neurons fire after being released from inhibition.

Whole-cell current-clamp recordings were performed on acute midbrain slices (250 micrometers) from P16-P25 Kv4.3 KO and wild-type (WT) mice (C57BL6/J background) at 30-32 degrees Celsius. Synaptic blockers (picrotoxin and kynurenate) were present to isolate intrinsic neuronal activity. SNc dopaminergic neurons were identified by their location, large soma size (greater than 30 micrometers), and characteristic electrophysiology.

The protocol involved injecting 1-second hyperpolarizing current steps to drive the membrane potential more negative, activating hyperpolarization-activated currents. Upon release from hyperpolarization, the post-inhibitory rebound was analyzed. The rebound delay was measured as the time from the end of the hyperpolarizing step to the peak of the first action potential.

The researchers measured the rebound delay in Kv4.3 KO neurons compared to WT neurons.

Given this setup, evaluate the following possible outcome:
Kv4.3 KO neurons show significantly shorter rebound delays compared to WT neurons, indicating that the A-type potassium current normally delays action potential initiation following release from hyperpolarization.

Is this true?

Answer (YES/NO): YES